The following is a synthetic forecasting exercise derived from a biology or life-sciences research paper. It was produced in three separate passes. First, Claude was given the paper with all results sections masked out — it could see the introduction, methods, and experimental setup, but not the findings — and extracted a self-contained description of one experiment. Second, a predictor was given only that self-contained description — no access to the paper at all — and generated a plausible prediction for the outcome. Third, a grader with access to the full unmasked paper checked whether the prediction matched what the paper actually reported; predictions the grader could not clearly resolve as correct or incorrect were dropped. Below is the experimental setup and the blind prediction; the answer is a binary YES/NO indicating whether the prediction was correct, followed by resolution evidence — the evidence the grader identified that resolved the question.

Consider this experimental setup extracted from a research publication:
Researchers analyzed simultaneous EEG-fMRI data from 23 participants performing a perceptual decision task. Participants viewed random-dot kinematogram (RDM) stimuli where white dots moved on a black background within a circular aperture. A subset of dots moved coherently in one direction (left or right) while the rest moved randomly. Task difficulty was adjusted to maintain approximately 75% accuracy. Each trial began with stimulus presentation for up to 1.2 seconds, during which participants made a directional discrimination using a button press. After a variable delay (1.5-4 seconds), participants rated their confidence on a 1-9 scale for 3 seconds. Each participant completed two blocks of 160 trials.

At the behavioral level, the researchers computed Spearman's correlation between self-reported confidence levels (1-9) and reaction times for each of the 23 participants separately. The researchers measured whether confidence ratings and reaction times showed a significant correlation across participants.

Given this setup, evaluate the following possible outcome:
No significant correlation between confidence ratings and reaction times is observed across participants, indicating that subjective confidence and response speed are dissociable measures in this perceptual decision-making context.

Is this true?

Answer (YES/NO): NO